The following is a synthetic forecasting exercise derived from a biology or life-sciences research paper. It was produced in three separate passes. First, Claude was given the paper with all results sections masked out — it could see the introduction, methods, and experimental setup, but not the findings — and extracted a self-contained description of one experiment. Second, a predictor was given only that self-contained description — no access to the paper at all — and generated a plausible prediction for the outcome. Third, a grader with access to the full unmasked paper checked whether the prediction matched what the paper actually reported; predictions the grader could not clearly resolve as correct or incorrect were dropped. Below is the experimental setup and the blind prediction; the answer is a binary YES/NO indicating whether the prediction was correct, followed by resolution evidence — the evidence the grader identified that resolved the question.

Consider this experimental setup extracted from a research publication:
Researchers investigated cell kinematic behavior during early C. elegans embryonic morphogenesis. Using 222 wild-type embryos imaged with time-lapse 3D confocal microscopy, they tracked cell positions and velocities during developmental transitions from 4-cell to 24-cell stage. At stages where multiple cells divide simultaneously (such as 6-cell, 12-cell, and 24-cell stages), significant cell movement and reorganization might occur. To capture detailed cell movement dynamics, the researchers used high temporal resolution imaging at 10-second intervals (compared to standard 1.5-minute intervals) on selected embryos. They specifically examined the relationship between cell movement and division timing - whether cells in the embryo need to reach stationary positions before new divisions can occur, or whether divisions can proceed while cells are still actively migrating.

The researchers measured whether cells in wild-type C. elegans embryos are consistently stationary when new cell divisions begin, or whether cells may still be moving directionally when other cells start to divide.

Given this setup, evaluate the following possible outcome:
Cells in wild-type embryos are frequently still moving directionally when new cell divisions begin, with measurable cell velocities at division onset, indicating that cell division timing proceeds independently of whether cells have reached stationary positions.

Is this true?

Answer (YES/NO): YES